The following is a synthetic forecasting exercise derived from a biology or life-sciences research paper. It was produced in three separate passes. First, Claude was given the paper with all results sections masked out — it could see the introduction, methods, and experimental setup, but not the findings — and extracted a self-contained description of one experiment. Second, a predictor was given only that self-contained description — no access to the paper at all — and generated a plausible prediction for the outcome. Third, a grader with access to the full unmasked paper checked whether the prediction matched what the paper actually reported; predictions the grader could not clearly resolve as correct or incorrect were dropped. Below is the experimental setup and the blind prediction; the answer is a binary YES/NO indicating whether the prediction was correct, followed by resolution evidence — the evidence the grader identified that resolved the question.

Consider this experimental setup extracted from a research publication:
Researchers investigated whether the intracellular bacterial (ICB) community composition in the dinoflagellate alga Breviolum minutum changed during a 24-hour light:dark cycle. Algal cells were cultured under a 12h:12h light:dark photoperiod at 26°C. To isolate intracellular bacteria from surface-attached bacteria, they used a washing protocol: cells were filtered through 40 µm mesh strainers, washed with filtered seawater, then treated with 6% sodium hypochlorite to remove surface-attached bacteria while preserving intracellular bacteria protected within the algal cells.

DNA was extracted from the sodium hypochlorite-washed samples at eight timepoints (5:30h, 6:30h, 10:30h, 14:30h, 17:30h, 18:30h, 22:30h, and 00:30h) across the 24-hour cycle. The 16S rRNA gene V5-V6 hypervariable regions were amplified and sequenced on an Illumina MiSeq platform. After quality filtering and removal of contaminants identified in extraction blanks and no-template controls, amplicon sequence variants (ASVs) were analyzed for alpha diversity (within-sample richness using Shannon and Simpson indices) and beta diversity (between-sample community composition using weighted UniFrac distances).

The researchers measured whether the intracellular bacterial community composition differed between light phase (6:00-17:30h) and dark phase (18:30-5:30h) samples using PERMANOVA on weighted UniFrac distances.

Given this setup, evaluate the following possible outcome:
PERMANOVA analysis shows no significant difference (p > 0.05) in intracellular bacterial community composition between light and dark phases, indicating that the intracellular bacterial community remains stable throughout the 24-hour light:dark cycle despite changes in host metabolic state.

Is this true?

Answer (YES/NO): YES